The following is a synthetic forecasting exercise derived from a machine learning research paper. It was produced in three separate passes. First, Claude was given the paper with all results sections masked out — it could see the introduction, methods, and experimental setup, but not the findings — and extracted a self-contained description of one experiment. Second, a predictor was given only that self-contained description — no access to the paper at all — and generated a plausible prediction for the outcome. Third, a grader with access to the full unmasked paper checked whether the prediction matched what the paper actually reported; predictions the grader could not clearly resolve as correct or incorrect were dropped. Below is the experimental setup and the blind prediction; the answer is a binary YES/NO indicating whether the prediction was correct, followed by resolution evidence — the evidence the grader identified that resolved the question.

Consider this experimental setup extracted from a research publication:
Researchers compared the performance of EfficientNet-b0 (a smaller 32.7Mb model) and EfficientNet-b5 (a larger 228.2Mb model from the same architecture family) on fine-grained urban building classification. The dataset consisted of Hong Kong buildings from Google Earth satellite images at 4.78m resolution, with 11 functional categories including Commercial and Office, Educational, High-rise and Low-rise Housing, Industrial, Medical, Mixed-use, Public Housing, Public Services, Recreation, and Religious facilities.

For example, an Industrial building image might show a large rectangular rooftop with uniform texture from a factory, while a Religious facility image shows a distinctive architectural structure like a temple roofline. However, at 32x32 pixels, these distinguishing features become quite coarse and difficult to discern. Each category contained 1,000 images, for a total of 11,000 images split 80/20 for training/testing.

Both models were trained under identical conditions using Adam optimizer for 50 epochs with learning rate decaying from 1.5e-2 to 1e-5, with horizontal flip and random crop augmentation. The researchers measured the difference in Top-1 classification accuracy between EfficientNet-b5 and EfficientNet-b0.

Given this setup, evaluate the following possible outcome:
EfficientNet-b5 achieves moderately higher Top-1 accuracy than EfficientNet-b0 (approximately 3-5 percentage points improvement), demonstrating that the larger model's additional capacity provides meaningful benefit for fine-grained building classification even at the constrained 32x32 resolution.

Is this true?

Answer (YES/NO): NO